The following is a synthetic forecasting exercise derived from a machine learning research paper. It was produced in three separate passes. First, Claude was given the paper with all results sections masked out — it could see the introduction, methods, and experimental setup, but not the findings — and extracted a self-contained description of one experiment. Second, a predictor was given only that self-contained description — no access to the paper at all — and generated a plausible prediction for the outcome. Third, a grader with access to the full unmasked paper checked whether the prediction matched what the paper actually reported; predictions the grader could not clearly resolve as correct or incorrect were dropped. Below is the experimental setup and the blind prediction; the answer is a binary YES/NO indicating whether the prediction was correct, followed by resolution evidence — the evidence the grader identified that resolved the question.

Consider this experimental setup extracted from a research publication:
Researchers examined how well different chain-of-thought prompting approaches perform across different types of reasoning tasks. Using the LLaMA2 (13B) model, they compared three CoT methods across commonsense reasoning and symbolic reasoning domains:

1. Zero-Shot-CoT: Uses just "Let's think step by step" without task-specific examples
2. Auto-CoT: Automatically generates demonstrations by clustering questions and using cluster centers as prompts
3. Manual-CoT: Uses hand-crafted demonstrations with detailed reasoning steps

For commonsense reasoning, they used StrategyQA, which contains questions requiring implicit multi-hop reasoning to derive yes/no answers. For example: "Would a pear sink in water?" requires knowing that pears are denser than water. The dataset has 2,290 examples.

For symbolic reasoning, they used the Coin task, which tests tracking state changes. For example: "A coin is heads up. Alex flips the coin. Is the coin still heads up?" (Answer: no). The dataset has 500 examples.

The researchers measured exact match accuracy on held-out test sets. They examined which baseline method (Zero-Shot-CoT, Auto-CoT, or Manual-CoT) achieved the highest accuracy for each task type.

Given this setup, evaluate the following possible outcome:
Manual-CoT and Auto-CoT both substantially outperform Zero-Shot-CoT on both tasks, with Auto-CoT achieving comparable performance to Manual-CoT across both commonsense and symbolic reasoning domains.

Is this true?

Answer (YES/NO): NO